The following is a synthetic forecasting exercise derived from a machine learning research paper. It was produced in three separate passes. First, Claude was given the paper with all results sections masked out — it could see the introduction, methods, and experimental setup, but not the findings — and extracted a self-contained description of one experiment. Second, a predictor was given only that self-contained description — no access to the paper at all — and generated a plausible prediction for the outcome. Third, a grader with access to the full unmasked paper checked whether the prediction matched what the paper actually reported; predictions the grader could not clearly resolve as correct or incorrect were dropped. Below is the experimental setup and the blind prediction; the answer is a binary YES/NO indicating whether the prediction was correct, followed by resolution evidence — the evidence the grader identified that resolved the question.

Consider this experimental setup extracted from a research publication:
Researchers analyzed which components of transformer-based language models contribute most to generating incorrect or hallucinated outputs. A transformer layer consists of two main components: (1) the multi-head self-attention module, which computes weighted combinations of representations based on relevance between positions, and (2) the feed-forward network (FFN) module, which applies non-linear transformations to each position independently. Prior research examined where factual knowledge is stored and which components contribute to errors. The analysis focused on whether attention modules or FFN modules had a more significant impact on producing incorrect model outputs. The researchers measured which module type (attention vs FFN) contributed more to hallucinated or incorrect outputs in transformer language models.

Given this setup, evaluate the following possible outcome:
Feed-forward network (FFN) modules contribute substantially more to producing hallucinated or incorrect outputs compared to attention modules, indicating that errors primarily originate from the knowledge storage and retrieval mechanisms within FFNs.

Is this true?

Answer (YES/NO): YES